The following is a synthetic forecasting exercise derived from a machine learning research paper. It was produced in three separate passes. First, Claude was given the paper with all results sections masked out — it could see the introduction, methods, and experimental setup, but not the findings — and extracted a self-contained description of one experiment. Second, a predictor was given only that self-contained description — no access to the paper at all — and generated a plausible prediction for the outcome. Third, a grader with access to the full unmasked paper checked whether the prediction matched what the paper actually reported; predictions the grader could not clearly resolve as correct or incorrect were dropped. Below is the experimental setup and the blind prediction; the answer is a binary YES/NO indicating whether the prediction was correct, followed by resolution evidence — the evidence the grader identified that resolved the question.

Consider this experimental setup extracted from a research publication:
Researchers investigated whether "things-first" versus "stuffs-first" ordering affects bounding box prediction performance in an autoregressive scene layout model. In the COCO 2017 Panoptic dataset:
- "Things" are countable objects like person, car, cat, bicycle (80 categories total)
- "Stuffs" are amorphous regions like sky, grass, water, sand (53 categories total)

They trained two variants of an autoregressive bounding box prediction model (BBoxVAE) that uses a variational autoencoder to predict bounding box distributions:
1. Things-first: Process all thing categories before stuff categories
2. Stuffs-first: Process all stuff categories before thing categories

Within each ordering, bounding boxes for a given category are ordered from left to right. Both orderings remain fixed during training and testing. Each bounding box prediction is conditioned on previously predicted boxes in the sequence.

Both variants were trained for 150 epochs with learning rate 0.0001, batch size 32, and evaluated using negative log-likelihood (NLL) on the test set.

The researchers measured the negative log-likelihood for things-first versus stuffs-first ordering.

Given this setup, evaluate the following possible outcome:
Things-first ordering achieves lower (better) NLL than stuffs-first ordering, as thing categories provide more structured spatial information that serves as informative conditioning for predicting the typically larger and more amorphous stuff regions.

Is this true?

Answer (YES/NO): NO